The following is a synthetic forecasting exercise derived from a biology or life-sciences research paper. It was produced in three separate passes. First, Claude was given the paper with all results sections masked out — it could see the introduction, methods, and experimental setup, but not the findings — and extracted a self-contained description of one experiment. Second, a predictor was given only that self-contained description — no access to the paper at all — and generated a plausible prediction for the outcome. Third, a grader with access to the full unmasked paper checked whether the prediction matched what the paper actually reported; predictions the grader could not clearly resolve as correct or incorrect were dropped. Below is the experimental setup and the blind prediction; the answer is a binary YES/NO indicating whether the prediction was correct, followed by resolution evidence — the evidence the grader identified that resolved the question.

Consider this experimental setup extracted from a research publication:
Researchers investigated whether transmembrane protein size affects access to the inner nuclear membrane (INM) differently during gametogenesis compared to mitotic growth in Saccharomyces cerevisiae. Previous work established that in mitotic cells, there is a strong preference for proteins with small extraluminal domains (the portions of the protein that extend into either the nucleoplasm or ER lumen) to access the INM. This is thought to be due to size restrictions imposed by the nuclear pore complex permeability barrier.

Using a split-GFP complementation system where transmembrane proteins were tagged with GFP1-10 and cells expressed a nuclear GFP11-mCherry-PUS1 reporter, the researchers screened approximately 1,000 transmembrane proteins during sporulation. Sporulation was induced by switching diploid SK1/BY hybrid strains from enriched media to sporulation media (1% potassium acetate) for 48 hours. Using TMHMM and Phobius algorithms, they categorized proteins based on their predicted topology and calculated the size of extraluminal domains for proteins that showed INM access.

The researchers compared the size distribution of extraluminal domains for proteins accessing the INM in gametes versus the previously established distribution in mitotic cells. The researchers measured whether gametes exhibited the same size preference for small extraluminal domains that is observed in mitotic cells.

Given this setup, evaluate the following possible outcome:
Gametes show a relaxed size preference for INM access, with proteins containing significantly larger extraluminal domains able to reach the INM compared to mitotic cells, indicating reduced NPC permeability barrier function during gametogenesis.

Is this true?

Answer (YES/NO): YES